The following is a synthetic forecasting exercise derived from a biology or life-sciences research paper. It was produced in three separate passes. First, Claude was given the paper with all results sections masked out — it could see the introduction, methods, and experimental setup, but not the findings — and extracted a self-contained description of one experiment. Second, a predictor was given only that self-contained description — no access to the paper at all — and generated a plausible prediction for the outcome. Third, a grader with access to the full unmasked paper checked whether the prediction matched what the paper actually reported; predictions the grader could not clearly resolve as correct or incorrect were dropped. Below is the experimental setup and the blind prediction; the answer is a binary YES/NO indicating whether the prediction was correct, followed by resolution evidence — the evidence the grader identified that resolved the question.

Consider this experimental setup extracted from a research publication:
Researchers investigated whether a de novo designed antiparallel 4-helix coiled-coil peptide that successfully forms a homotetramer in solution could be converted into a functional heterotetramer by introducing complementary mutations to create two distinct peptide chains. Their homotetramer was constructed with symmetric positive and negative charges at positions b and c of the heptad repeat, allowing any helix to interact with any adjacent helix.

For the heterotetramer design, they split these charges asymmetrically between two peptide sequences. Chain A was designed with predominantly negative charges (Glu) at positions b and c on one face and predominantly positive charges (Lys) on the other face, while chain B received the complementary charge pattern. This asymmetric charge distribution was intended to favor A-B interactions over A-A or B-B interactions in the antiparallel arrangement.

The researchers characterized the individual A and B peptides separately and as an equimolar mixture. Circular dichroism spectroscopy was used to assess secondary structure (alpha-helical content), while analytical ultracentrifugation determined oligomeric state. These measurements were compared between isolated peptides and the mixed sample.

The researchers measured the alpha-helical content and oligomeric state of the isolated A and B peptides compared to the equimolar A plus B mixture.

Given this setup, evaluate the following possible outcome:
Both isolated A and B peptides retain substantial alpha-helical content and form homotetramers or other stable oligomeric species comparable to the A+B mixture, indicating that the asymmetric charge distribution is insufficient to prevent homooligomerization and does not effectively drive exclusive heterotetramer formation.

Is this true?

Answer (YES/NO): YES